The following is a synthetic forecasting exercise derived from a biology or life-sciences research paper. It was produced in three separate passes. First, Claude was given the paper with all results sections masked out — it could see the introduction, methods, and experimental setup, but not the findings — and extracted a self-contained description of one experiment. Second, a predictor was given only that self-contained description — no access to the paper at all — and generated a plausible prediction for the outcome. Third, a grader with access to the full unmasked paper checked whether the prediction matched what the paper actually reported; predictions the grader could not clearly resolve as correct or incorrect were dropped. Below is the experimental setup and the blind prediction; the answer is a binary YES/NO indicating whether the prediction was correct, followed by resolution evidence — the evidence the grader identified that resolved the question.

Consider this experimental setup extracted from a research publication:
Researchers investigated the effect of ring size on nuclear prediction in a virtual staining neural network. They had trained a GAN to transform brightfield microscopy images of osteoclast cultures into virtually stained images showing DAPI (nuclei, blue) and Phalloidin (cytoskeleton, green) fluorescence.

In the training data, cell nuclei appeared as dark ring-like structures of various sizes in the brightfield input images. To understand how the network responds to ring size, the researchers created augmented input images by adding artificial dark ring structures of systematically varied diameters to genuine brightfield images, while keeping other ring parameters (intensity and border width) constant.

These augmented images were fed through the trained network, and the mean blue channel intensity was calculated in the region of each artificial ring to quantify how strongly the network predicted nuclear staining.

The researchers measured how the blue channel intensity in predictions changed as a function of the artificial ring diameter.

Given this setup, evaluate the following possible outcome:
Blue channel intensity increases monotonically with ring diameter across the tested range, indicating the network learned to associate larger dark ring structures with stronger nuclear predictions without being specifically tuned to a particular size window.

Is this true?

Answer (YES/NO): NO